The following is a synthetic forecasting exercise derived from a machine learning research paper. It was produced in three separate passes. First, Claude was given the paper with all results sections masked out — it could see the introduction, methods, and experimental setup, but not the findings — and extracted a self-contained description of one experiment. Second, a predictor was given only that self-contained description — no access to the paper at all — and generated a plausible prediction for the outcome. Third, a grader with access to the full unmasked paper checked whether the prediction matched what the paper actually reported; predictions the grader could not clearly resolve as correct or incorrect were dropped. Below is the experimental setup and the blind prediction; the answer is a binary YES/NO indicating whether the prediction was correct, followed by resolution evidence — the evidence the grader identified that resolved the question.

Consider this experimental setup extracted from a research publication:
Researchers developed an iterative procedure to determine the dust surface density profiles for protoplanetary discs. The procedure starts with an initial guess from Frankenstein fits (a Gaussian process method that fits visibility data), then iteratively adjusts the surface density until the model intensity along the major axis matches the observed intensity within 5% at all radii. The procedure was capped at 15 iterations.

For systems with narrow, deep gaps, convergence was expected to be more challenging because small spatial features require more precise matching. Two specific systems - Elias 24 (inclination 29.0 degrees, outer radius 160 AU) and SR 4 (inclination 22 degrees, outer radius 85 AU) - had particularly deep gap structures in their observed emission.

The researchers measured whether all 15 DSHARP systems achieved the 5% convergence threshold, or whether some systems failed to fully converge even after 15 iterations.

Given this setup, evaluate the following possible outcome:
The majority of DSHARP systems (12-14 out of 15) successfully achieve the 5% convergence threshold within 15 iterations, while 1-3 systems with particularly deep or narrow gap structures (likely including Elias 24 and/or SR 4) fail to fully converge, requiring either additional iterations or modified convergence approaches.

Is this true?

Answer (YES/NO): YES